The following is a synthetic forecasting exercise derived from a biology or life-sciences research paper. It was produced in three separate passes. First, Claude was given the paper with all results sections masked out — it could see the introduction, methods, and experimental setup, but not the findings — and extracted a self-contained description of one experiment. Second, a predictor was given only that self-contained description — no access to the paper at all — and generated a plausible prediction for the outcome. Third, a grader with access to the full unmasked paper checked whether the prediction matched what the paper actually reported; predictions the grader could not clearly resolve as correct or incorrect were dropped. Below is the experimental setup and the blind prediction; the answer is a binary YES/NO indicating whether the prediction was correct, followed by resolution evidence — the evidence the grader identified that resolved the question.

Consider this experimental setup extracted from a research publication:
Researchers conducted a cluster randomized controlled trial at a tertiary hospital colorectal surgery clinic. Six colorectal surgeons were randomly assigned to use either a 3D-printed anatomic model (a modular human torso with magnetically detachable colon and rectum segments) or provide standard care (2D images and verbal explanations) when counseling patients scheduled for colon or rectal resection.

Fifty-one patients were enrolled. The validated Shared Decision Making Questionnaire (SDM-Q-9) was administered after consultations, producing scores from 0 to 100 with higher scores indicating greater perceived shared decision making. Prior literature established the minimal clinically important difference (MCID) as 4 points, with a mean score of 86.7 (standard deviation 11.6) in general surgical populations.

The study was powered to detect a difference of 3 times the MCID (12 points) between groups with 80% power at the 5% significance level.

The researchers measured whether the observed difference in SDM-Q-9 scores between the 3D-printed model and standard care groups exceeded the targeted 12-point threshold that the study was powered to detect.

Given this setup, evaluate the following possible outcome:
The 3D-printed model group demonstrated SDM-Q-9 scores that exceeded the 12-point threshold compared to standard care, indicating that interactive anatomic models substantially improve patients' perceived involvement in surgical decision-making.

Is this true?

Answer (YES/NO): NO